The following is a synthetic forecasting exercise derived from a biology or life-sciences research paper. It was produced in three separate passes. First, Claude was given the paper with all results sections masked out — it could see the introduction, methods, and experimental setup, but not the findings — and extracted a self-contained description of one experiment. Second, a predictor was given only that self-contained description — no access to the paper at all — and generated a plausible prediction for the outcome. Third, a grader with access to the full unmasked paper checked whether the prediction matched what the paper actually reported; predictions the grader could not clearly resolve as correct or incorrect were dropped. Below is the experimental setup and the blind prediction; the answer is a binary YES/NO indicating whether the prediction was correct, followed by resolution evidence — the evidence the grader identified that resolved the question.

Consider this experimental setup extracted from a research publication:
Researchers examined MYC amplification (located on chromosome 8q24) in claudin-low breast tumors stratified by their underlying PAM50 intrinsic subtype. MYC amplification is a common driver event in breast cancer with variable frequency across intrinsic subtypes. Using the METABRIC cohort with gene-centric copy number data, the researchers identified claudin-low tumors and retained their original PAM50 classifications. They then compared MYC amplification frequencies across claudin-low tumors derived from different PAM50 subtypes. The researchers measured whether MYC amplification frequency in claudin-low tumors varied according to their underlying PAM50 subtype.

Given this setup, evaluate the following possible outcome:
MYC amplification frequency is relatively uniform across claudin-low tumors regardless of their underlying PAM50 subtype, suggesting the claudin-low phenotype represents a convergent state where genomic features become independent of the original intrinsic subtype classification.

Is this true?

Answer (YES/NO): NO